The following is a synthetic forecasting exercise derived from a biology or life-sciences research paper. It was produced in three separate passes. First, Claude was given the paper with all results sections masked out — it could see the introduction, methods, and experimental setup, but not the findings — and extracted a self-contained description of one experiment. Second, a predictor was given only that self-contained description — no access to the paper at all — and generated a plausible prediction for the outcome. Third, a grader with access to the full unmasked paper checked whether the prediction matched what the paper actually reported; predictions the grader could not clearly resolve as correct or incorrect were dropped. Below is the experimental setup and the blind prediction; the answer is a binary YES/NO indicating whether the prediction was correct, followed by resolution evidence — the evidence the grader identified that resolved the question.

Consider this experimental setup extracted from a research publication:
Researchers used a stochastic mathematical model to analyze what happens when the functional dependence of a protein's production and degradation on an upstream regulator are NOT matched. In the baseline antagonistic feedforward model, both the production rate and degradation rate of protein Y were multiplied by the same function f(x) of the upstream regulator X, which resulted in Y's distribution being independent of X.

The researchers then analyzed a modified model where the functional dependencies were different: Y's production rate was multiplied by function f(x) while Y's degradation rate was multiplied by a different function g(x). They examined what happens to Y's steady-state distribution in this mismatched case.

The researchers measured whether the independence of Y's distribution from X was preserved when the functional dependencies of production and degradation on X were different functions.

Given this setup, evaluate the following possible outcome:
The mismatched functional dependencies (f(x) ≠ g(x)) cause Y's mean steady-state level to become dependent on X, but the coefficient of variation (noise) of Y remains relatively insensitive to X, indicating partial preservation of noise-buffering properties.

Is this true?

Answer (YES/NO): NO